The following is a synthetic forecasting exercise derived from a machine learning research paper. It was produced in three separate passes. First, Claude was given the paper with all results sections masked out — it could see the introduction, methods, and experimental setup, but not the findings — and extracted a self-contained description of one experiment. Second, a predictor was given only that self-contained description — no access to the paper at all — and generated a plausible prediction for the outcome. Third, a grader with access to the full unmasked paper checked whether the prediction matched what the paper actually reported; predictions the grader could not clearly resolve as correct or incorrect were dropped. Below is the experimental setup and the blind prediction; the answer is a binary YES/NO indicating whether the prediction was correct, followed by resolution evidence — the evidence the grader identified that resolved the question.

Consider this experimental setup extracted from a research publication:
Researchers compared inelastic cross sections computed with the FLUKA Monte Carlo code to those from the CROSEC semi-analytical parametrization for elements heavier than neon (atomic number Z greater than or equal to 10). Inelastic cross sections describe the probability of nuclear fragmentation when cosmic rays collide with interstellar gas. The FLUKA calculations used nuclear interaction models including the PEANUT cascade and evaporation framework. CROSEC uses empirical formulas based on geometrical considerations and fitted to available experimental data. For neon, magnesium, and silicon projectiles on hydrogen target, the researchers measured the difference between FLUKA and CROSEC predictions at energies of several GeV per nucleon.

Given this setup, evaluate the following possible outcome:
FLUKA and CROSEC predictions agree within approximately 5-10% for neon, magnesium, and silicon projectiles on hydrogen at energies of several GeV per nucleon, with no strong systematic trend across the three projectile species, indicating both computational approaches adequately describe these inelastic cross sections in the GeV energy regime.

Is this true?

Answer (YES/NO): NO